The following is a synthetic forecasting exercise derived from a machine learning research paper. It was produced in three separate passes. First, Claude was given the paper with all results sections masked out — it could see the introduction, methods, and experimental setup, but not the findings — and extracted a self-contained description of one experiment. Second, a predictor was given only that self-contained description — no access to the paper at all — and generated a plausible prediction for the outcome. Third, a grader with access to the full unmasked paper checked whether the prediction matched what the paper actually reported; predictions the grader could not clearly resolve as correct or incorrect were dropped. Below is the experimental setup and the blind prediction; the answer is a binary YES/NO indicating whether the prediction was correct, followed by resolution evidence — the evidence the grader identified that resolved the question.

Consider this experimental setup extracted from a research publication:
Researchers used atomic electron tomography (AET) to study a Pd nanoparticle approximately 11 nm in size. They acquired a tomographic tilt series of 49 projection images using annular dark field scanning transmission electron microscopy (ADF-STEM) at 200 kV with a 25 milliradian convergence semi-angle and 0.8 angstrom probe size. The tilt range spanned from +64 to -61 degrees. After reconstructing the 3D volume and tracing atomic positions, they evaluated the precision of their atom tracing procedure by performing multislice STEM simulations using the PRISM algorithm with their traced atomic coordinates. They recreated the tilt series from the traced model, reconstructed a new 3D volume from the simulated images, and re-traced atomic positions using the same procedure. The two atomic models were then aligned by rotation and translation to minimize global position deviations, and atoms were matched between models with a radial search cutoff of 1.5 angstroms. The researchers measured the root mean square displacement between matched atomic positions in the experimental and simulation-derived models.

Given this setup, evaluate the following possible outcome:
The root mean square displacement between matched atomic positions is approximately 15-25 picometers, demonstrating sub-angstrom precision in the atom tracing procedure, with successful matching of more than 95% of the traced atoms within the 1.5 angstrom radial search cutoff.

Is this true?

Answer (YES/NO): NO